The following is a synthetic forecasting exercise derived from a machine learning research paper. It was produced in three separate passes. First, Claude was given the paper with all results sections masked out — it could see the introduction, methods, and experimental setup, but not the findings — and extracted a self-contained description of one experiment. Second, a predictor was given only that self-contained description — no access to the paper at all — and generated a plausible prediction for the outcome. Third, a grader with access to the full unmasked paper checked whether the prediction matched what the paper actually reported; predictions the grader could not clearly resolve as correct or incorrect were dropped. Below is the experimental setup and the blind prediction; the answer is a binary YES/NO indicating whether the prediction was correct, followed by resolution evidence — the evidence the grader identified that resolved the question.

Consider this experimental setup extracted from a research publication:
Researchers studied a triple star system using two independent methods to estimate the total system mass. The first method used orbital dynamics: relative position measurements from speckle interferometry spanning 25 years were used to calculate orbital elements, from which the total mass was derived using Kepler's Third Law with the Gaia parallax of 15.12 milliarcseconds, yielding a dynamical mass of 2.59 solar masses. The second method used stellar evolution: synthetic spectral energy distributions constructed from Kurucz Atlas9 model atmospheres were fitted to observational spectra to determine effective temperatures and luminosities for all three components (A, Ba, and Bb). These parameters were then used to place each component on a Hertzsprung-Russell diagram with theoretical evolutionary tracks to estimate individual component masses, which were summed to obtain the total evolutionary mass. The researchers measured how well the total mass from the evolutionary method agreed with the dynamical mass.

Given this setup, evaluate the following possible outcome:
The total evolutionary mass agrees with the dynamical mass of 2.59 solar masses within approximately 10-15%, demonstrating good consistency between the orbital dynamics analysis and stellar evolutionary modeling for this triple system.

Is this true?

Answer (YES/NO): NO